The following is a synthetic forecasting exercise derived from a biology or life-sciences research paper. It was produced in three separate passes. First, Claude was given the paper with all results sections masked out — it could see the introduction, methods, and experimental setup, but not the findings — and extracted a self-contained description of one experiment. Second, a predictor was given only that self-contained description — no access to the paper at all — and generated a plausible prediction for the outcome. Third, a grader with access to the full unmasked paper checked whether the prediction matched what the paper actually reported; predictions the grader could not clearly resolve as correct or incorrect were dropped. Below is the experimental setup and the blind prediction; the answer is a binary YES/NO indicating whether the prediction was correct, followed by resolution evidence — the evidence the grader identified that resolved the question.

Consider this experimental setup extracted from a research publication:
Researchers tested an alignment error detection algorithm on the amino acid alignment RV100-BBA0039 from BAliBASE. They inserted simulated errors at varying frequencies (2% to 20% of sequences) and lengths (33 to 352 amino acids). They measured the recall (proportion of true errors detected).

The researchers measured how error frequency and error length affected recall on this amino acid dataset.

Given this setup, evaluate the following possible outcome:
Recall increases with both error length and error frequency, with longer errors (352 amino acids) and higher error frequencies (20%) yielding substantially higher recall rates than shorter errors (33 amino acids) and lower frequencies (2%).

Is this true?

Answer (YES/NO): YES